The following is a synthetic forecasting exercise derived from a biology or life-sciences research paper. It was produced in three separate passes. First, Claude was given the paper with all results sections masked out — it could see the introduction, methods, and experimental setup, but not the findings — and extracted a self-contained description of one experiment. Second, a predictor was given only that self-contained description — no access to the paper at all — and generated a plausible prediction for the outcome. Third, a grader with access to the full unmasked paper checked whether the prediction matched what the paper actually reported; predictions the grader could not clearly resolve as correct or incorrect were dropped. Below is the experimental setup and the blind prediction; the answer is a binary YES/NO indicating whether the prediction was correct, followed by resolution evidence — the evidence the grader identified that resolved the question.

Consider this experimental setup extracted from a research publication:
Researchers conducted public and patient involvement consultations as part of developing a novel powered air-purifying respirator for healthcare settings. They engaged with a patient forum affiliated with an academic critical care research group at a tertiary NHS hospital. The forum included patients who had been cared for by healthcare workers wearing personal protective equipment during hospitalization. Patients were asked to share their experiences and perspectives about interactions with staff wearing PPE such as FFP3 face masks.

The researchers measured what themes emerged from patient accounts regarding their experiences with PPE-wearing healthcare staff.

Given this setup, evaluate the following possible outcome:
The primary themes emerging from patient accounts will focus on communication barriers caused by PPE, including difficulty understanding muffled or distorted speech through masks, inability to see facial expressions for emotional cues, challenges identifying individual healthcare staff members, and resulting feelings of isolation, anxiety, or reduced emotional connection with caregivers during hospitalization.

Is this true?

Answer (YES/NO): NO